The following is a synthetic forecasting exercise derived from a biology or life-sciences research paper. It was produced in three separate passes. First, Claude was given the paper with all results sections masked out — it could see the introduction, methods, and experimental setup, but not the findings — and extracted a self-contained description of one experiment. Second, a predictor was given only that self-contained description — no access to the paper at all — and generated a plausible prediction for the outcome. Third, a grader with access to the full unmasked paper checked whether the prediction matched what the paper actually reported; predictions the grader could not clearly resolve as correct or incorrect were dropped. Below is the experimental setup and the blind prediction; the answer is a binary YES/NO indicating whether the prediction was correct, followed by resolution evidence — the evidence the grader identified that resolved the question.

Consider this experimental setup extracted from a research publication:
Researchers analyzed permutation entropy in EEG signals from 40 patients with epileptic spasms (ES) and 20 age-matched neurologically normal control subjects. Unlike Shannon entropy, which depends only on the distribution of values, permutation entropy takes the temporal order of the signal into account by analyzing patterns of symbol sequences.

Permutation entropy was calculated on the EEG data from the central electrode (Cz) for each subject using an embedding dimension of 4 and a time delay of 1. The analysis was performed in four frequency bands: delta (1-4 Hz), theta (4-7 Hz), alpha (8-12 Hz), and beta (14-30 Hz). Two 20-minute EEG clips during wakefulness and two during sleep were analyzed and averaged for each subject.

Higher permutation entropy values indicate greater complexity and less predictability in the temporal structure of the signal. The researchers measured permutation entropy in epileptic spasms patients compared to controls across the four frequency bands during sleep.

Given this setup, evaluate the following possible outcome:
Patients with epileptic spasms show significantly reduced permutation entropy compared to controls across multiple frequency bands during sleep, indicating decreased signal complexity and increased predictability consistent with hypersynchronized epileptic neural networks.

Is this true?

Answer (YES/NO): NO